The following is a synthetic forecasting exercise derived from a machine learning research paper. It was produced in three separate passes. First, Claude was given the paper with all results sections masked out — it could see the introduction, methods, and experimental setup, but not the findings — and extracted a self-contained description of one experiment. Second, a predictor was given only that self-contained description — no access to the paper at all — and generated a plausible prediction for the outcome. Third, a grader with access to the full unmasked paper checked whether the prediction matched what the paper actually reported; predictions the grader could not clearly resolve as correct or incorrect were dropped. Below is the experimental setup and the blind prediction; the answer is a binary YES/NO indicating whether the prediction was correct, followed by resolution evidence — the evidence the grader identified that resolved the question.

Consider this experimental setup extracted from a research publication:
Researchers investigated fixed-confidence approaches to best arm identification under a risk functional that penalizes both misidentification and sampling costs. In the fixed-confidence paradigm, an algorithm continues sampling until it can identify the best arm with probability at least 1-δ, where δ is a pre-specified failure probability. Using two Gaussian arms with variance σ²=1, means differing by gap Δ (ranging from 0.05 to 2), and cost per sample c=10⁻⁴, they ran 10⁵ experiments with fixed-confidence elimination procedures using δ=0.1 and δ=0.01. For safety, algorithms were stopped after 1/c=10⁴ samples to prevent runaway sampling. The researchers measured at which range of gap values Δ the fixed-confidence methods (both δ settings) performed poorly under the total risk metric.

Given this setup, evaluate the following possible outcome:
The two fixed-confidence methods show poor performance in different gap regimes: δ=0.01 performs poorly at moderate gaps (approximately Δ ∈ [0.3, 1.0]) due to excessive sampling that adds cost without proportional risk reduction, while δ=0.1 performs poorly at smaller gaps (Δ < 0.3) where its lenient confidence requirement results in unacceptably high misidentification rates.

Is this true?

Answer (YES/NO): NO